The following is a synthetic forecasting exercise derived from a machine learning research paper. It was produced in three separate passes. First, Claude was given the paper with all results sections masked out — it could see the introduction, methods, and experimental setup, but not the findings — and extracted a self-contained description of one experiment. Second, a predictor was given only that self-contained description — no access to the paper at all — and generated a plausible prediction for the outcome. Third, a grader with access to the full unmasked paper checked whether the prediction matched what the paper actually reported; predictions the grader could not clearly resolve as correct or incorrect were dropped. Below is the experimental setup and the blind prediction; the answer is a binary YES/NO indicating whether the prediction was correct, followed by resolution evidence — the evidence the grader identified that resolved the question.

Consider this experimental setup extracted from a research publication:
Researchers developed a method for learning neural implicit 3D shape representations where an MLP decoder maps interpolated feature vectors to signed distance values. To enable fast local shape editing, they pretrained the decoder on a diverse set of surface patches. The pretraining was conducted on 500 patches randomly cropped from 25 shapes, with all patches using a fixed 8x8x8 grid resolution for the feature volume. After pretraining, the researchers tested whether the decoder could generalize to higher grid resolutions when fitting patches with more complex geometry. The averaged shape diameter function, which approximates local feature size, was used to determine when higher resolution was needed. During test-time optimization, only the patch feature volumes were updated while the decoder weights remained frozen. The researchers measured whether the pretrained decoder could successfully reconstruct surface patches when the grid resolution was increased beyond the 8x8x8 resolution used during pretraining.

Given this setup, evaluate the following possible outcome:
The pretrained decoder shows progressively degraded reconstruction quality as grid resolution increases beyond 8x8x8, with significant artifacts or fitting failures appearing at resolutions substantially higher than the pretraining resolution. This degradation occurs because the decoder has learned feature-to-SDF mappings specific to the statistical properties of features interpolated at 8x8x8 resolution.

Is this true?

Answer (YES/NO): NO